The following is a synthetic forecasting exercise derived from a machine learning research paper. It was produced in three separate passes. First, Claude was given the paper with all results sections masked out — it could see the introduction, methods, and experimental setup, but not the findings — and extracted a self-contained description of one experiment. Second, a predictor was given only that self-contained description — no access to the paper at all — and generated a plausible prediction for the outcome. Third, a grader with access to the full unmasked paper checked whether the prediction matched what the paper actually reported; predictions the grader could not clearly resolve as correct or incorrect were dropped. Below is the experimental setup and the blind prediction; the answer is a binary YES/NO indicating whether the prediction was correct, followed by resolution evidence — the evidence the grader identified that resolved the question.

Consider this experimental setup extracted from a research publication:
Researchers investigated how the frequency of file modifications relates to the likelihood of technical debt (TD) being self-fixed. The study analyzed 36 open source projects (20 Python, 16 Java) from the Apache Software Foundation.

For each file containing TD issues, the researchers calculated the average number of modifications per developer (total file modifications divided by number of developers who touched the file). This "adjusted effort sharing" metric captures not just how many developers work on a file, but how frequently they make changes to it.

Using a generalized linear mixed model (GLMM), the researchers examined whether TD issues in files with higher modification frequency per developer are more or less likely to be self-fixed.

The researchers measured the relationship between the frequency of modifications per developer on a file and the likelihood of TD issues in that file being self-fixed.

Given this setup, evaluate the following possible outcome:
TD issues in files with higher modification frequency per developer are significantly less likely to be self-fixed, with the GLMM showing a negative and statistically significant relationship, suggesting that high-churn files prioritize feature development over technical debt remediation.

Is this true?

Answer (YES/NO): NO